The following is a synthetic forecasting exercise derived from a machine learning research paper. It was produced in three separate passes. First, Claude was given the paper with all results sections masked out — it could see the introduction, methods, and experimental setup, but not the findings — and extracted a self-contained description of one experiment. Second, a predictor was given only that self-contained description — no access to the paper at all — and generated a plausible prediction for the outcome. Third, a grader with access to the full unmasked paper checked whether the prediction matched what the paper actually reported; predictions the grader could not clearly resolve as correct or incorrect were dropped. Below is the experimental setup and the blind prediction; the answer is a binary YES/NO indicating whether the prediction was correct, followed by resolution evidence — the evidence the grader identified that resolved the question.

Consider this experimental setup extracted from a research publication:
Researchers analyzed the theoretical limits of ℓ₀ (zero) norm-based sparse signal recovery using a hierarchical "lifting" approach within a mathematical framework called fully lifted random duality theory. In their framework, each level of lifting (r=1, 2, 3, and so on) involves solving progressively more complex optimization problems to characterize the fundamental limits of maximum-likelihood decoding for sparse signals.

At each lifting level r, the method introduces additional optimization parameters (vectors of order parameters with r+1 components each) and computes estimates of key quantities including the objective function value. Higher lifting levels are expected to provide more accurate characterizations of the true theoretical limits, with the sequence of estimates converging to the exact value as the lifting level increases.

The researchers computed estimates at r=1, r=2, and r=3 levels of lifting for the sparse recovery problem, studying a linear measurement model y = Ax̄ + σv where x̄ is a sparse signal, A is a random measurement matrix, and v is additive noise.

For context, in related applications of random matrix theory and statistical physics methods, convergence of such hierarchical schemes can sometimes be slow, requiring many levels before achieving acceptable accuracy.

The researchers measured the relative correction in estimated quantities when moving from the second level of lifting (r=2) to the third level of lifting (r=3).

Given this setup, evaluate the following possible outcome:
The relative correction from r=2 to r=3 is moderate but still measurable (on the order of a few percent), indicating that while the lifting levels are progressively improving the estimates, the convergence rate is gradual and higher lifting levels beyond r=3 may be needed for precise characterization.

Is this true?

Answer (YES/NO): NO